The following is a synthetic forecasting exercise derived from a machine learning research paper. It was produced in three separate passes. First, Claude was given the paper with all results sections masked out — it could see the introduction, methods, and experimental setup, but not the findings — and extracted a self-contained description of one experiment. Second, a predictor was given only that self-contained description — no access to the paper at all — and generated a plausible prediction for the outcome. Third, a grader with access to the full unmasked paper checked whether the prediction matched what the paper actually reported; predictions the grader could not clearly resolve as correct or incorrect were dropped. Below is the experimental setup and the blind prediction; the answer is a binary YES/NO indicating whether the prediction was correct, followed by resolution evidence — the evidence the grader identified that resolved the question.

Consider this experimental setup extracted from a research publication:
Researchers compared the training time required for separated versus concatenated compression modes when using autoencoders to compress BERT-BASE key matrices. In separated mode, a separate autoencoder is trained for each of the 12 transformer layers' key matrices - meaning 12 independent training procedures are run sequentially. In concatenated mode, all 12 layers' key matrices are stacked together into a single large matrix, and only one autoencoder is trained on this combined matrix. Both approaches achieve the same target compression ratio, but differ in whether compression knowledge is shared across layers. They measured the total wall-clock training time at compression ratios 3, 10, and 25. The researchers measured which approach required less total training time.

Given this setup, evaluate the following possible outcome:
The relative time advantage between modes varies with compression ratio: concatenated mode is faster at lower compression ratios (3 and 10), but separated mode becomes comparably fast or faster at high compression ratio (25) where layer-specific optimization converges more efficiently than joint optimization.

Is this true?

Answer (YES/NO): NO